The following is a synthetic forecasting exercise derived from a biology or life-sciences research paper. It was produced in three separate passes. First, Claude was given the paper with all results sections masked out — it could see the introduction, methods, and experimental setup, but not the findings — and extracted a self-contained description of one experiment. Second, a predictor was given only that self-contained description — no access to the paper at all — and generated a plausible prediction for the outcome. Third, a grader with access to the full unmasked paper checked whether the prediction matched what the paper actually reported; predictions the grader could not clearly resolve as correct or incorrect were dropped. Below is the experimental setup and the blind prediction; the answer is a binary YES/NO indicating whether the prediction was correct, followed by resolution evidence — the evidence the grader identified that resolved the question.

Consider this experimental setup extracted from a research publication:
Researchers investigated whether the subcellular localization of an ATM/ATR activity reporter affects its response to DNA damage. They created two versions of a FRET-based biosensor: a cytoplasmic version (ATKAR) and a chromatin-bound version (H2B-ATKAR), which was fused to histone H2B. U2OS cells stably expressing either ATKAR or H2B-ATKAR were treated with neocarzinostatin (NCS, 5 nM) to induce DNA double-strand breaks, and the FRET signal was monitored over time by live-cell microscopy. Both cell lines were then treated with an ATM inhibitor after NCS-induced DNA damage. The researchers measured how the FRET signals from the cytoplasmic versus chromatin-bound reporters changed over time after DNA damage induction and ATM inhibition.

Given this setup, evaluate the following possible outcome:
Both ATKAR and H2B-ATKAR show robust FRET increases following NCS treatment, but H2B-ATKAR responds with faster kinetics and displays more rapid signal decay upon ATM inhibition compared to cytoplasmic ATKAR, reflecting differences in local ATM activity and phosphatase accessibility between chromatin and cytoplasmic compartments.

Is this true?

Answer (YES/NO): NO